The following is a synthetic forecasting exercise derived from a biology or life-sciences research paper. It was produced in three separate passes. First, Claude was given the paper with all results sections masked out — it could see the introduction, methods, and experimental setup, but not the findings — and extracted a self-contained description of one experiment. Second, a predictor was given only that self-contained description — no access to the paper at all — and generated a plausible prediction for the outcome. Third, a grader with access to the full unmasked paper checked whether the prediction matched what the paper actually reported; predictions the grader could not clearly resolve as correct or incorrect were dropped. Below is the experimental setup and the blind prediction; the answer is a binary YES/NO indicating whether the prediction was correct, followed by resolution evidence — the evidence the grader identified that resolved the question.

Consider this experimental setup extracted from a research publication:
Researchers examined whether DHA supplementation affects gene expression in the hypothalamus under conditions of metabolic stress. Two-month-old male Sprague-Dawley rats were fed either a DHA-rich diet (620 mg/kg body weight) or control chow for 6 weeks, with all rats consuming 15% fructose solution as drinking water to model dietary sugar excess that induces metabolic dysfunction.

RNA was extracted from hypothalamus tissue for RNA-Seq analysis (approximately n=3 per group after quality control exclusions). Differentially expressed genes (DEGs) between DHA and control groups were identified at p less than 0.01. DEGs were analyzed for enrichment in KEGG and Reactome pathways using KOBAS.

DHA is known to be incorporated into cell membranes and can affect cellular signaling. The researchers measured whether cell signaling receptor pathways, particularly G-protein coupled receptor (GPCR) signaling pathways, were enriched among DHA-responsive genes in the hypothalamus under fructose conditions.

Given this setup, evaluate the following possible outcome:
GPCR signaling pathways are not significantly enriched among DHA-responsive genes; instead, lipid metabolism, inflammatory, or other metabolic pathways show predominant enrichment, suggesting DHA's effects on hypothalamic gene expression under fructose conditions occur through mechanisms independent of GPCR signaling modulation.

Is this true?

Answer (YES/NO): YES